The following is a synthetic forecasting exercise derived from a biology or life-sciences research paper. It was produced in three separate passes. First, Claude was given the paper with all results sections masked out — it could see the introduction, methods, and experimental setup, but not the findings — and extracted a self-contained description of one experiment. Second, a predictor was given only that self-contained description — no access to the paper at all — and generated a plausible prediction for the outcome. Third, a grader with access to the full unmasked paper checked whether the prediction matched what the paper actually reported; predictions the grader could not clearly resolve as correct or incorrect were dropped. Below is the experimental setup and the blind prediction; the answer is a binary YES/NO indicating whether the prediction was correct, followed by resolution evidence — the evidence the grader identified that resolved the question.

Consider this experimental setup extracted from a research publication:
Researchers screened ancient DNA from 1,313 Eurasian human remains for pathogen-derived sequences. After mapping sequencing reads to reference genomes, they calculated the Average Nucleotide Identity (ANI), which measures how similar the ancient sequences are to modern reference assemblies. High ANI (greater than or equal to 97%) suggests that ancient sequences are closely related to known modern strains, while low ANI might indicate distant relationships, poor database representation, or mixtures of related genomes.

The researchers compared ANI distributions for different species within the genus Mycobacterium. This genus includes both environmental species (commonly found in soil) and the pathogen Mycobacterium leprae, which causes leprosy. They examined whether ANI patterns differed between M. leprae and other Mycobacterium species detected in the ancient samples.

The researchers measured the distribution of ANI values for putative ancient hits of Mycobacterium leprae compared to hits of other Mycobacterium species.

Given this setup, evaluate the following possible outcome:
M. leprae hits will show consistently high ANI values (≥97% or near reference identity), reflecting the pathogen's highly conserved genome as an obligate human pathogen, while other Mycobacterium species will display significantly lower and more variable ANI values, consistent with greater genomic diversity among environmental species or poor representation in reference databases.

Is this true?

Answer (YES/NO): YES